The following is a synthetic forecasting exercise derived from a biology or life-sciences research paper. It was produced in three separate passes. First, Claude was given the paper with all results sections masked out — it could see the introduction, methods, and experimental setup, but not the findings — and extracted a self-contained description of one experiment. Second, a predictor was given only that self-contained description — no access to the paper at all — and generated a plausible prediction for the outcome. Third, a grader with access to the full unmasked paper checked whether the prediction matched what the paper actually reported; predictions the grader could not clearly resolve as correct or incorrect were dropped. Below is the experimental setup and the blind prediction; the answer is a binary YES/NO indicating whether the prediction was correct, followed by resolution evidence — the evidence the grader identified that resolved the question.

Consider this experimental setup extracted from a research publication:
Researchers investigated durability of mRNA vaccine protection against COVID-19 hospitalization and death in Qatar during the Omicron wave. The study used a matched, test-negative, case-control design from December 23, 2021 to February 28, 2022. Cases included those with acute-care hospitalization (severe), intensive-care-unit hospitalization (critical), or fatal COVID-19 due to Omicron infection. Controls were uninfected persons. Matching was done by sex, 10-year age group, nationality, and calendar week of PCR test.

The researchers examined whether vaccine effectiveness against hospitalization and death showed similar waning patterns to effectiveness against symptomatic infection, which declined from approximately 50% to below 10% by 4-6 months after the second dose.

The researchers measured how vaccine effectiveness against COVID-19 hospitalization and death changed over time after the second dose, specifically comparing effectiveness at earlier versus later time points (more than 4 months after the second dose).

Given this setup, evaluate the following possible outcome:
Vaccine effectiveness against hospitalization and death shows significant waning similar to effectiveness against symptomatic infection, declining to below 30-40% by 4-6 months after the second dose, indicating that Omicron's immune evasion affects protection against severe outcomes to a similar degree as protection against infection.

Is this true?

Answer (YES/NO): NO